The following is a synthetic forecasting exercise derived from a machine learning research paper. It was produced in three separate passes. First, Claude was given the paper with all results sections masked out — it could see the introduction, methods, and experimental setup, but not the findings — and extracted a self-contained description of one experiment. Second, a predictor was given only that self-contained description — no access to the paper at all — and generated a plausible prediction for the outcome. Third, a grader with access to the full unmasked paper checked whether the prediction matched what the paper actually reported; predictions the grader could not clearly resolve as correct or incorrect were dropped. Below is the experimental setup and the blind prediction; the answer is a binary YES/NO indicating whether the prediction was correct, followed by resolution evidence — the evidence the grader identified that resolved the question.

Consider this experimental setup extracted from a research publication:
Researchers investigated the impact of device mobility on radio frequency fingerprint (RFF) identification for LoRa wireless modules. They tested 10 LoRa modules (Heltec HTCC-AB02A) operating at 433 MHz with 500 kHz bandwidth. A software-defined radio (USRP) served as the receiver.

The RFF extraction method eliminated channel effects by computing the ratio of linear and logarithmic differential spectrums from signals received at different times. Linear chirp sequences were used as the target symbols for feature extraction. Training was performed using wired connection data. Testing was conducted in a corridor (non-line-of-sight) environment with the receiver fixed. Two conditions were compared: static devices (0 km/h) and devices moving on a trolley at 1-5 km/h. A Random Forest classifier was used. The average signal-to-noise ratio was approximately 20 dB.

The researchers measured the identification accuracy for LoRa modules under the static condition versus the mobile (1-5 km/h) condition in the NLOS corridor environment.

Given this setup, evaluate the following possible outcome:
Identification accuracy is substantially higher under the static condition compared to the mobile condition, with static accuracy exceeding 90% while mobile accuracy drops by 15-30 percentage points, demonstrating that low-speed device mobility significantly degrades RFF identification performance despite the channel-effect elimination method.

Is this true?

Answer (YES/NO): NO